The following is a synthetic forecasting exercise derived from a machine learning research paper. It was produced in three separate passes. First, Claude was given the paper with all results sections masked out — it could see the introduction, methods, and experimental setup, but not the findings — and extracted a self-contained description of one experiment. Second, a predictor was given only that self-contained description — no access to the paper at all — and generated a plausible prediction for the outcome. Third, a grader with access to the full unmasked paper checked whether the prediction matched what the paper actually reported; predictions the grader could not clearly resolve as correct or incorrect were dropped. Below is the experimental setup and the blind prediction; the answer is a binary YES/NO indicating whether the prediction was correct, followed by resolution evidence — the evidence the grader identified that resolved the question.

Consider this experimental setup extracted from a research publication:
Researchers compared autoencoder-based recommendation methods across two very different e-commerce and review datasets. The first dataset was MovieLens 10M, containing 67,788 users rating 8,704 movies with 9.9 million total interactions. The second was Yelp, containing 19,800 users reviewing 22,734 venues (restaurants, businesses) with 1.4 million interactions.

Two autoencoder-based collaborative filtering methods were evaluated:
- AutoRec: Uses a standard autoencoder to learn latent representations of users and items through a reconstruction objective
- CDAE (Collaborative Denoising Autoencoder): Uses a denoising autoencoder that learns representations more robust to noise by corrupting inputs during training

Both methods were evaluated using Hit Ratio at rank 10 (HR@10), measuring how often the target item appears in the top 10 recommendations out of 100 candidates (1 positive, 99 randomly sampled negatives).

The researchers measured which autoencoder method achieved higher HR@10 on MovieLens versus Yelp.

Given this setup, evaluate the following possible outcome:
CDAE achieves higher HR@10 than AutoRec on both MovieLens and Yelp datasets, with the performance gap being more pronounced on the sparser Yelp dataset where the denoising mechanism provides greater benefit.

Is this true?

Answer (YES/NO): NO